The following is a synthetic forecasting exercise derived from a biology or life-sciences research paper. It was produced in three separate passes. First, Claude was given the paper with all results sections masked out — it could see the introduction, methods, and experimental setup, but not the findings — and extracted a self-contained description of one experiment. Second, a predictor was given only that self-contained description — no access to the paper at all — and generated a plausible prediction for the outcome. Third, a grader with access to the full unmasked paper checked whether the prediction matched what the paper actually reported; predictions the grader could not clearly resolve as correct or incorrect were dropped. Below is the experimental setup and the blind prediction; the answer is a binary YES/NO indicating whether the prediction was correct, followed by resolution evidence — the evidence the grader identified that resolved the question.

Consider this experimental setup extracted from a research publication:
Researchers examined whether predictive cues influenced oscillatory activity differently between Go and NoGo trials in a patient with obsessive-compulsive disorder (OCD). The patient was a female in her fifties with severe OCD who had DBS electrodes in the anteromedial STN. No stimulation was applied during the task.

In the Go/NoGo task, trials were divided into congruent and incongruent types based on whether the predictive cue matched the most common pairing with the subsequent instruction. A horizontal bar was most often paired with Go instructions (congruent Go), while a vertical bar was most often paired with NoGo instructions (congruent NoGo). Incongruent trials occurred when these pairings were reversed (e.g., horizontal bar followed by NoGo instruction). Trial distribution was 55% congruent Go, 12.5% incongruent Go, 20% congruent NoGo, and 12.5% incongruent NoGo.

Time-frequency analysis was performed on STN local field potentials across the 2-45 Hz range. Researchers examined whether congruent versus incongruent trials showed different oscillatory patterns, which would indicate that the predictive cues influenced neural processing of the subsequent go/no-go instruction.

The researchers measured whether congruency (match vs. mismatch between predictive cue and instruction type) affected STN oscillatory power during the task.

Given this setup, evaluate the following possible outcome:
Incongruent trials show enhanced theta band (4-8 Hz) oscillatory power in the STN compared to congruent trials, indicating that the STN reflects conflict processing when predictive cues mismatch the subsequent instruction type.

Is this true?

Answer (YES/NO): NO